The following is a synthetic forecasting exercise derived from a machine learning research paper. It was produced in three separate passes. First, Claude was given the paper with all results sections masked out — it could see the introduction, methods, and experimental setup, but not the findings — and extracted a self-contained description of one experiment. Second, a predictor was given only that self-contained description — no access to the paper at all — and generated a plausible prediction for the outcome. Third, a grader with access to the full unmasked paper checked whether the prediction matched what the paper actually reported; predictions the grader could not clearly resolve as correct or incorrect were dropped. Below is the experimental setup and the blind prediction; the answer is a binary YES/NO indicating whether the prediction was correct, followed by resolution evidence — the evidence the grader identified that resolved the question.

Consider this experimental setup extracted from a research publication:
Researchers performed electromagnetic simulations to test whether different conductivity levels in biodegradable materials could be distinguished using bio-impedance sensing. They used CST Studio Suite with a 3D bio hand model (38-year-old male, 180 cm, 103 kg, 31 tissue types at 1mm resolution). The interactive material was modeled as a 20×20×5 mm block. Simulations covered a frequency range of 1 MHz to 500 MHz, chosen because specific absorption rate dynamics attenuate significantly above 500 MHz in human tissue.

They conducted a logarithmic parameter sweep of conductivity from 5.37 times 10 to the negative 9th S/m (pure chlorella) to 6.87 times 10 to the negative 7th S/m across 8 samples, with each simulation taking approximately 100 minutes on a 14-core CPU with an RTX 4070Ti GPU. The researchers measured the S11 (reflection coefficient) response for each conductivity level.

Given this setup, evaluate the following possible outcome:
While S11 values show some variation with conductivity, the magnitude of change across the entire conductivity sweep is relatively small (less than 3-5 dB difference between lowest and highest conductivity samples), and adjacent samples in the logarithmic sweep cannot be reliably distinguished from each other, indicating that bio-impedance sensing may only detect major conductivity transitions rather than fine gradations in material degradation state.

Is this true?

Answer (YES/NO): NO